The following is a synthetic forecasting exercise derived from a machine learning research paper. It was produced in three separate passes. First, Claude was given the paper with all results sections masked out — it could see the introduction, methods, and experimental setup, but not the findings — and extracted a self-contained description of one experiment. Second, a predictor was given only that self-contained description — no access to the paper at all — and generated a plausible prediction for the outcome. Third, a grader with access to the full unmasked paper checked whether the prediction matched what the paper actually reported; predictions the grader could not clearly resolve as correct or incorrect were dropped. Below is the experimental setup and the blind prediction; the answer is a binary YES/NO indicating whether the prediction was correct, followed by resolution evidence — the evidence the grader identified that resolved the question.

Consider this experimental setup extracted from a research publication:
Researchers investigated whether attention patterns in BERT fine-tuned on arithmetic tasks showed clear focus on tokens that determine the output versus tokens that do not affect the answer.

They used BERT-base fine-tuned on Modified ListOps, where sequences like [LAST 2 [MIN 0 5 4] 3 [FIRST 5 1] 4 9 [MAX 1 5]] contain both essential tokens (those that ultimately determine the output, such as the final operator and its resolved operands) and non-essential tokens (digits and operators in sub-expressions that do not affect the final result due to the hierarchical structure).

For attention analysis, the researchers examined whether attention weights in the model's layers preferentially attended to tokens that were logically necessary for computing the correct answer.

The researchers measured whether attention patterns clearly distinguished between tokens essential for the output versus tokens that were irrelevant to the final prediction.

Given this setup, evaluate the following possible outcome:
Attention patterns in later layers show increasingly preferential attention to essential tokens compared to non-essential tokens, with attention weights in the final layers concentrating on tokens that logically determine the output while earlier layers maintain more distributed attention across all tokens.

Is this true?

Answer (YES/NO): NO